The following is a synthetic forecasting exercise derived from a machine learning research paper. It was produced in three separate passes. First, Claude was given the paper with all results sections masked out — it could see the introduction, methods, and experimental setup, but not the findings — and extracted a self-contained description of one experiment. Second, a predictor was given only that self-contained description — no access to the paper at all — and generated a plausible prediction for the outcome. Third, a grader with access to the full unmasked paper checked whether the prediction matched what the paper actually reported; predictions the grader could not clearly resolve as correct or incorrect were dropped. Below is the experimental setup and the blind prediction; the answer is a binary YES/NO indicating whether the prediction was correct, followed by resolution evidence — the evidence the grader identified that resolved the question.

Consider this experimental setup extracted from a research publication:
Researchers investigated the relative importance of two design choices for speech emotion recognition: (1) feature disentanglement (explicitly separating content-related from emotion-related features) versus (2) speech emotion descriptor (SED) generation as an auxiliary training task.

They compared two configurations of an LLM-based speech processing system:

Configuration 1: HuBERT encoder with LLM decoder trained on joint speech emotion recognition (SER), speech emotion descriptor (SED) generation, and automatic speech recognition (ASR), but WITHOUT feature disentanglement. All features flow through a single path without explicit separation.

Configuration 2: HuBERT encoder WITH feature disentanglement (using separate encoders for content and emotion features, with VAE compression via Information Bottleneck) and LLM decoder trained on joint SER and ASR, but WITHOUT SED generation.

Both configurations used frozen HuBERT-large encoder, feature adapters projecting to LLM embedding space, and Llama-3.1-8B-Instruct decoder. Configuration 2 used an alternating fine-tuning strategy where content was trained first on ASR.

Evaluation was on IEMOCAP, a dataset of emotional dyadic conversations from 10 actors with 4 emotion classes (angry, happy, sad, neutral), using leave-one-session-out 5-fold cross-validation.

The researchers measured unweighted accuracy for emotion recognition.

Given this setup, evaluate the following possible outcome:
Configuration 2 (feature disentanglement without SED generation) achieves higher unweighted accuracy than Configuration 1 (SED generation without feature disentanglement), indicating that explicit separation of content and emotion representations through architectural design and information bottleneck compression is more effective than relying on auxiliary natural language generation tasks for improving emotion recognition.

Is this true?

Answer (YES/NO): NO